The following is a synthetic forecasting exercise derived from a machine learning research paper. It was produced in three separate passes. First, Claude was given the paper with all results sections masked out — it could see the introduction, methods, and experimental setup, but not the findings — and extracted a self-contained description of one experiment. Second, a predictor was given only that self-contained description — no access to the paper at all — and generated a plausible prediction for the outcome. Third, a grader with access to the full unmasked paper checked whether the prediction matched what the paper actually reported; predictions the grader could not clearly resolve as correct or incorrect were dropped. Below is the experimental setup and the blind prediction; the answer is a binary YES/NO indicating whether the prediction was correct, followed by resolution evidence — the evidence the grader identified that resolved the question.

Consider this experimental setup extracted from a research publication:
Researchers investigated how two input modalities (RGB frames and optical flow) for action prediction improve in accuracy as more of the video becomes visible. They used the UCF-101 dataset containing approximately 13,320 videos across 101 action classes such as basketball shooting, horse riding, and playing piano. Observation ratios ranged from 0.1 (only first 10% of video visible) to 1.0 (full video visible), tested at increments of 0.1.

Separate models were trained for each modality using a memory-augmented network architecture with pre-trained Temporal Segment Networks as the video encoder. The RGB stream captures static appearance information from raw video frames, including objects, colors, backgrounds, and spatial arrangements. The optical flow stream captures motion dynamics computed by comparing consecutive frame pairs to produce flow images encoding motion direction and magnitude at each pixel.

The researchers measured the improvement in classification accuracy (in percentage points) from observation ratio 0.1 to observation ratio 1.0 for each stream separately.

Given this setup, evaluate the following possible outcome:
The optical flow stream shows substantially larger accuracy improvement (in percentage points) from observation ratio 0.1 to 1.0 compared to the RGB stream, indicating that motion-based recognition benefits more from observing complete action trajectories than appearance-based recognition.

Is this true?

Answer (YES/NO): YES